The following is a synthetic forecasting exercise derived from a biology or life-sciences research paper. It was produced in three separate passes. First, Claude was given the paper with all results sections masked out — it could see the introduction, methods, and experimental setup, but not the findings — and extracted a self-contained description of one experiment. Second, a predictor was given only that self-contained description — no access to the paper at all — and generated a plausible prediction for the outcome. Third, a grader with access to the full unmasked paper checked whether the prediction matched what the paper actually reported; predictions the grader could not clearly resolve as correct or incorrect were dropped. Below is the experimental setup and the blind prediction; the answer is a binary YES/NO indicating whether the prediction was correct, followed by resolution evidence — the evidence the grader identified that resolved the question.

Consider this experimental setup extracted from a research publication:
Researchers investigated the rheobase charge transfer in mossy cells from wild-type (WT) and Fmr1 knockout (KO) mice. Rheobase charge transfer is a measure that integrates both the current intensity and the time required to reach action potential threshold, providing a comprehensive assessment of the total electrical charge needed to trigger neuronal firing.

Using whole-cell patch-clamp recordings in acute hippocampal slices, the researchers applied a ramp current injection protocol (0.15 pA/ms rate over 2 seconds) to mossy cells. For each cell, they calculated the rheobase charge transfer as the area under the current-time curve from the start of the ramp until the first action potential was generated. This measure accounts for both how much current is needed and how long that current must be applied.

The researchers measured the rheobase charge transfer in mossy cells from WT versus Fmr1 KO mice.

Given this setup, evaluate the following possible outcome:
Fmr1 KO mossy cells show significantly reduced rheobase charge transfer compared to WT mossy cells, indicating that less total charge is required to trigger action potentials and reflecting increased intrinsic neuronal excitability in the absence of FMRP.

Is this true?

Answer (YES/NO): NO